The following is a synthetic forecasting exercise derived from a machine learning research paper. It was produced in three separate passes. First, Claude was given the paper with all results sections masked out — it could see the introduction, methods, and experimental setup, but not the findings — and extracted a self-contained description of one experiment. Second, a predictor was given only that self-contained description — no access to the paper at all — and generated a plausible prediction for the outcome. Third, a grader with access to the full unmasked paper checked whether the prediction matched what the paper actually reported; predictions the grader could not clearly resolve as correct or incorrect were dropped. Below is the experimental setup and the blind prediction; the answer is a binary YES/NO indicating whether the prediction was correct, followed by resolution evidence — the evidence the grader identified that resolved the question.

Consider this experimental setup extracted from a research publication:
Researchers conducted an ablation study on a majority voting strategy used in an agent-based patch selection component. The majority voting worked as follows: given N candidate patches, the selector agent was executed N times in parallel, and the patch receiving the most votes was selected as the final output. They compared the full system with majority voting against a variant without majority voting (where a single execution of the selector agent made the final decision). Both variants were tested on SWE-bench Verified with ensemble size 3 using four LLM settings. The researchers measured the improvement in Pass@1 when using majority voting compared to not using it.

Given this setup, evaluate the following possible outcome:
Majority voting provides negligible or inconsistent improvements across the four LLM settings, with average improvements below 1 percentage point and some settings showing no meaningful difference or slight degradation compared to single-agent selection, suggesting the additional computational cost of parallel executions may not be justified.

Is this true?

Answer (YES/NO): NO